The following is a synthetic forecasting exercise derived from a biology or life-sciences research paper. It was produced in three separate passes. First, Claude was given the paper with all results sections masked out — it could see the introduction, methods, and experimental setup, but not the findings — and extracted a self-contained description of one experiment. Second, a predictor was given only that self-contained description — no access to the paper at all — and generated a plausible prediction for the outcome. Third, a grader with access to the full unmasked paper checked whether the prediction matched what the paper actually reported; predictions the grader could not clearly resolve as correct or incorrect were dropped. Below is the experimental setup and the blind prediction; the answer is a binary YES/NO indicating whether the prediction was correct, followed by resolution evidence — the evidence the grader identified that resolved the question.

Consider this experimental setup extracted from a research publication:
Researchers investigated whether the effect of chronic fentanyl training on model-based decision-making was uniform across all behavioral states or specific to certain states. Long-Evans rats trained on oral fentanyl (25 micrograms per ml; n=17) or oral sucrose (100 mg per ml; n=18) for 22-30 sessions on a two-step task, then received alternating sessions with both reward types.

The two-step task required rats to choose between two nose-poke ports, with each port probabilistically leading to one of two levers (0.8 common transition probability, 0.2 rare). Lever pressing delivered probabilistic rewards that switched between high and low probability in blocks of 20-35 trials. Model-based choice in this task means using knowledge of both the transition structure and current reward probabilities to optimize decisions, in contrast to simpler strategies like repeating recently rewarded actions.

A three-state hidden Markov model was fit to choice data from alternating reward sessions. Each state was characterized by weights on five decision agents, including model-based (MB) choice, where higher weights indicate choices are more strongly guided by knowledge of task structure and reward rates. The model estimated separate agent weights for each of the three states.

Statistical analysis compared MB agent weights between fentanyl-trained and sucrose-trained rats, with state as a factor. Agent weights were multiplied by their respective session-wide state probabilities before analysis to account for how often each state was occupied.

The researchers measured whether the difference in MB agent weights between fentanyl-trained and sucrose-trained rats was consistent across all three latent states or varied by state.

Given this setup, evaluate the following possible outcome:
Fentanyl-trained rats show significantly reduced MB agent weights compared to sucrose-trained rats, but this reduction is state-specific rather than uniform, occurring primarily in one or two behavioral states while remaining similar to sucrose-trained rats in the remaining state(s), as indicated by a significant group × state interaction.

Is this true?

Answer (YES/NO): YES